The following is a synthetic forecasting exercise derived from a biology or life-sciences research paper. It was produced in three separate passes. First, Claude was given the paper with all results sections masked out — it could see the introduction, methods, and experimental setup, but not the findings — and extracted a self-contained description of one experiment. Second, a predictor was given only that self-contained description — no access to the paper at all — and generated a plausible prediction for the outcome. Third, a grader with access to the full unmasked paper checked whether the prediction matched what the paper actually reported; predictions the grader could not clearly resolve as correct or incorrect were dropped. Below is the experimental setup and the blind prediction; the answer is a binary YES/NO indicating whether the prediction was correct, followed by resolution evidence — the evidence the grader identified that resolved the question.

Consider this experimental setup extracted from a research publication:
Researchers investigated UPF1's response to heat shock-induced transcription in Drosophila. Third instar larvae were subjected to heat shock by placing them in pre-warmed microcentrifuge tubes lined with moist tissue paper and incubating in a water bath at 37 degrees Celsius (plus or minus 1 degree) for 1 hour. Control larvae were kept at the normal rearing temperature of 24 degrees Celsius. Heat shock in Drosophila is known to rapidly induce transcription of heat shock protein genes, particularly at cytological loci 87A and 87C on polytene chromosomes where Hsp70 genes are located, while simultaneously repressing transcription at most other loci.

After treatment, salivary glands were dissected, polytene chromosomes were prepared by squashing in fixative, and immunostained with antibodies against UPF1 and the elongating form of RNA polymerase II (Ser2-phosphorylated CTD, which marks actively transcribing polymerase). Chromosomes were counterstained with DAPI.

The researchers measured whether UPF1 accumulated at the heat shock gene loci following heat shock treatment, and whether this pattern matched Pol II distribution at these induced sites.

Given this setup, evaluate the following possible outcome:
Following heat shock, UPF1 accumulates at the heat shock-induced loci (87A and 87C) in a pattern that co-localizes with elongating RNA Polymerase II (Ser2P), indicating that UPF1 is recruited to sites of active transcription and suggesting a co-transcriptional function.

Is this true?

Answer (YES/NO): YES